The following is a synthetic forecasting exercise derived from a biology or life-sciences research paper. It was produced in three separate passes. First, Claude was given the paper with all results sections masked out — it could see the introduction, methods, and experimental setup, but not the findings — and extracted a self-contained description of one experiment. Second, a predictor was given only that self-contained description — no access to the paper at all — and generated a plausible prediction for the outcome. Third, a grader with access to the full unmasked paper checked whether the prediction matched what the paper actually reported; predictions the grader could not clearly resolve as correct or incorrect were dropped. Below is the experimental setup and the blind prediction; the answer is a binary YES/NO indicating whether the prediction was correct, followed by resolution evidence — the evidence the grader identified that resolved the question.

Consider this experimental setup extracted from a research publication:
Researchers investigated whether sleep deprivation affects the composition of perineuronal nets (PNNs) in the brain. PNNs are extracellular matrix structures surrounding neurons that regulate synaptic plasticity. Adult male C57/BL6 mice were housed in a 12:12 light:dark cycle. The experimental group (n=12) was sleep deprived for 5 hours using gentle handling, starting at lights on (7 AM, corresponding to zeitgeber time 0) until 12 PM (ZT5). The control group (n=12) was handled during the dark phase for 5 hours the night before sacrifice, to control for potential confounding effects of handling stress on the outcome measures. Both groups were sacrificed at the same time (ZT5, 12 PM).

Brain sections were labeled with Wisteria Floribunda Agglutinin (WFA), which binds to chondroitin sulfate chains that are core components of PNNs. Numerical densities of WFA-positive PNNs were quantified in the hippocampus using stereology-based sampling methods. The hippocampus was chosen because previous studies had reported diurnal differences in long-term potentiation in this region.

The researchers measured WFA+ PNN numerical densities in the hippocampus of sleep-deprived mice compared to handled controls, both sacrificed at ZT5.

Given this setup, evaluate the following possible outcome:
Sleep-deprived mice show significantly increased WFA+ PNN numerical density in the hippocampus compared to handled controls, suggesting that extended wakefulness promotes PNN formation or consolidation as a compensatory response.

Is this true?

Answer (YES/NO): YES